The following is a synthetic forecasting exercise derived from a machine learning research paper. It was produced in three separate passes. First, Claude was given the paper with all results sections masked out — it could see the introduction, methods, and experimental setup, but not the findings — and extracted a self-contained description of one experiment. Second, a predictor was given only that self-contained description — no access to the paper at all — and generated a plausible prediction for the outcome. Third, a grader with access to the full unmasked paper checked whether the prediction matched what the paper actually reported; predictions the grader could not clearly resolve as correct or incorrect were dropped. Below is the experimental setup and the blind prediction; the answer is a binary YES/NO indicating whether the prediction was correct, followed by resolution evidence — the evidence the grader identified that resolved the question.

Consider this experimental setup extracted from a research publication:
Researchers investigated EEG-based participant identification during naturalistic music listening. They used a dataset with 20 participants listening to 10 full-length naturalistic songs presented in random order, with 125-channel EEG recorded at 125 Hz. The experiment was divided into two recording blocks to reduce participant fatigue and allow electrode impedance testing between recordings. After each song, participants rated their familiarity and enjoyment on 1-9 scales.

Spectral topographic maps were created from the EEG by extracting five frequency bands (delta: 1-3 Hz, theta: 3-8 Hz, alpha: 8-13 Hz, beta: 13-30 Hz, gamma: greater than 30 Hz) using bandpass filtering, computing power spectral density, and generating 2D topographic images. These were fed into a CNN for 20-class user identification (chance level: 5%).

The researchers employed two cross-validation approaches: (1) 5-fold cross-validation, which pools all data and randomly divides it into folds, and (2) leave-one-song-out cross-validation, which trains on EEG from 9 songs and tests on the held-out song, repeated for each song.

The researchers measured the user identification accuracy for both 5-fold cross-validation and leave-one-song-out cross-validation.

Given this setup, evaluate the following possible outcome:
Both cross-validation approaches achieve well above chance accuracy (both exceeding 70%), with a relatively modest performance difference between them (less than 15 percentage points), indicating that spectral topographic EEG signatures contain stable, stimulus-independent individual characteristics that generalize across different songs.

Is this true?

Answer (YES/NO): YES